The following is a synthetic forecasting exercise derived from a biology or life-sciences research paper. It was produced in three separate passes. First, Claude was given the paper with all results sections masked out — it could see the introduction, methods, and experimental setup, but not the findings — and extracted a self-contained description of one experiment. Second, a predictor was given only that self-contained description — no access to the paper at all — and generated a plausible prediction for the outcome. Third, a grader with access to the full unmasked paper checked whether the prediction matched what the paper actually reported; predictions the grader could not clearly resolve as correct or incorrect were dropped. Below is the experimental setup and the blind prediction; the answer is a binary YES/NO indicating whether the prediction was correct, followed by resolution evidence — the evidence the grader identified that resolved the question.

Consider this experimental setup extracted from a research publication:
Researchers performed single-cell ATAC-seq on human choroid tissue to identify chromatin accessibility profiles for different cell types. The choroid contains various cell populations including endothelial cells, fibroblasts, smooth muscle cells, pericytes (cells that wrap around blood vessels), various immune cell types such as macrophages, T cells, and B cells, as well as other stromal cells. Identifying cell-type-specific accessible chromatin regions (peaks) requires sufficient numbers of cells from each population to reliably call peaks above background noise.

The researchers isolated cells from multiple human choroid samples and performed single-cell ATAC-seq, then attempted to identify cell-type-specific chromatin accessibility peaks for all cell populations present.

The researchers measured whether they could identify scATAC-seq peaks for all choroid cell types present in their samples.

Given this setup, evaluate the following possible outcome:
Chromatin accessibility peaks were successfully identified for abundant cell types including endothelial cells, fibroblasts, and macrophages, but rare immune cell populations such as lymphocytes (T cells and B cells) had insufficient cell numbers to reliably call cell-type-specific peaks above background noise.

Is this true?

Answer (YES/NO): NO